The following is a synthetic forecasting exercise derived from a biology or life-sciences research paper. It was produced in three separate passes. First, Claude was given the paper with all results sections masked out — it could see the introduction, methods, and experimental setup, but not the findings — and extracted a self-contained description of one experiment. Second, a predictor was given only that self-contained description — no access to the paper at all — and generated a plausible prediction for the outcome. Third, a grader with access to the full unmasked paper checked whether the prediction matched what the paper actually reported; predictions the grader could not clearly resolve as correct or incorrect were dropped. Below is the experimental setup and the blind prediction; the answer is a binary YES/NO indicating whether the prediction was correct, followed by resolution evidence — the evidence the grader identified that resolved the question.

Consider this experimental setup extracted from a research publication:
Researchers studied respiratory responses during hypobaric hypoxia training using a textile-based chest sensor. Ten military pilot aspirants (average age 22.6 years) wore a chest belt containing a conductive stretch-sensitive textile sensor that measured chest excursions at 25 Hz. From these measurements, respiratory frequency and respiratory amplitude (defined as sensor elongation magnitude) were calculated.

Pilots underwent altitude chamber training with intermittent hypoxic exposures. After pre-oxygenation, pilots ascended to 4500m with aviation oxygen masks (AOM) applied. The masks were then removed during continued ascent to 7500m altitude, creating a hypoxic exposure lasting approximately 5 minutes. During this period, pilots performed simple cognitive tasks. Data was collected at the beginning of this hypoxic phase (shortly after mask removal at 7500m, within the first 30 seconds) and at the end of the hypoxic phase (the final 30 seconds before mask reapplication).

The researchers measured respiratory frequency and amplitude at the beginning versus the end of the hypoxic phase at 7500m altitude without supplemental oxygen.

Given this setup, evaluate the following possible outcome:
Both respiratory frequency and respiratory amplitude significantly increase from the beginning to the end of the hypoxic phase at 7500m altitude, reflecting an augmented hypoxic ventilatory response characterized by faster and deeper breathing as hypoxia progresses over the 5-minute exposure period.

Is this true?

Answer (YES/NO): NO